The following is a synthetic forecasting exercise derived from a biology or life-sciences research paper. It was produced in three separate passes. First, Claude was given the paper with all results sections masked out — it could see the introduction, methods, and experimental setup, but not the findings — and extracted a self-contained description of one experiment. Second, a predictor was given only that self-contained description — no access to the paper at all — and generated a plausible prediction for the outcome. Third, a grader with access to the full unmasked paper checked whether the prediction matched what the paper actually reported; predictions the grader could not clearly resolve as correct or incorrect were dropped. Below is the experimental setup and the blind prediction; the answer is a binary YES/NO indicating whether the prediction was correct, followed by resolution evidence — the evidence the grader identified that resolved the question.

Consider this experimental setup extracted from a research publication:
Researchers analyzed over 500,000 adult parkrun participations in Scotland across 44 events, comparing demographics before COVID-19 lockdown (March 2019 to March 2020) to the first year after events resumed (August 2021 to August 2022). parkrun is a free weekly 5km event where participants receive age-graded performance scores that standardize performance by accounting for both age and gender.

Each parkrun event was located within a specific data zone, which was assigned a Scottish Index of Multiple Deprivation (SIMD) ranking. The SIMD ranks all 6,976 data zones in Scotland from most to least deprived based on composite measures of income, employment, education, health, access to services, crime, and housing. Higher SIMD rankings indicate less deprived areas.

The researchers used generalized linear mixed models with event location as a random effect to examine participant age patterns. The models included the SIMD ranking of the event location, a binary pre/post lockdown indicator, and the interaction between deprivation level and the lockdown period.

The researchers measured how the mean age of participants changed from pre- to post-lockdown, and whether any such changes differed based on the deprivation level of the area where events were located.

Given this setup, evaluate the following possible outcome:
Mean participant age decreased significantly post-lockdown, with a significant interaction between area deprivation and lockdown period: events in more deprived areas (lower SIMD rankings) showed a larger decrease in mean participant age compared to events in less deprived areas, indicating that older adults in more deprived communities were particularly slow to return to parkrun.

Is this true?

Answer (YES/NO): NO